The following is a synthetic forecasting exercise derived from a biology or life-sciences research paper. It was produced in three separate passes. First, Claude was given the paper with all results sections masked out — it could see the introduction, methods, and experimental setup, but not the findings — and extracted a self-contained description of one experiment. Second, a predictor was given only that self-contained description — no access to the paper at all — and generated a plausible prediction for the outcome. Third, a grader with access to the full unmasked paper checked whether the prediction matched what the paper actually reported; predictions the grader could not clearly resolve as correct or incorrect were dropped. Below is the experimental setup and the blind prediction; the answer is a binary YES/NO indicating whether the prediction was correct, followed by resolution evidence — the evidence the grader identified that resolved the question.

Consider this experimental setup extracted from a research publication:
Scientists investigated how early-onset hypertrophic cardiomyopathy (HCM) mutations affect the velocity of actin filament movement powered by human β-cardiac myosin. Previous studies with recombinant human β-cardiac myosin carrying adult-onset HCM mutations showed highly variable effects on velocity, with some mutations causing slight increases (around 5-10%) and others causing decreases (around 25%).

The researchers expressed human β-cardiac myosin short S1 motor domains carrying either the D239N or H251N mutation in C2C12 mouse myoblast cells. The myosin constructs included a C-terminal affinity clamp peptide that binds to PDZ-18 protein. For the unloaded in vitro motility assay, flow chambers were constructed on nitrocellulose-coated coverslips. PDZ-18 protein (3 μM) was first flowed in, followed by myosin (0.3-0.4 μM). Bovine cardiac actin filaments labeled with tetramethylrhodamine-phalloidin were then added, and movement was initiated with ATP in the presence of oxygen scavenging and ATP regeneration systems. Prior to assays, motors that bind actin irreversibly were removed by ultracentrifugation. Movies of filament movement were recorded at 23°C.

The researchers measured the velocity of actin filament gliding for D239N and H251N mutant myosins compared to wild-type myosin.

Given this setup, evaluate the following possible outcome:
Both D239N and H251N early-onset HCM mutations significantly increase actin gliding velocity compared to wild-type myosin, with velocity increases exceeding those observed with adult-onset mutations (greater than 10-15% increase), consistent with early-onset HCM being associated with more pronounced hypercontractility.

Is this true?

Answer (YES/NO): YES